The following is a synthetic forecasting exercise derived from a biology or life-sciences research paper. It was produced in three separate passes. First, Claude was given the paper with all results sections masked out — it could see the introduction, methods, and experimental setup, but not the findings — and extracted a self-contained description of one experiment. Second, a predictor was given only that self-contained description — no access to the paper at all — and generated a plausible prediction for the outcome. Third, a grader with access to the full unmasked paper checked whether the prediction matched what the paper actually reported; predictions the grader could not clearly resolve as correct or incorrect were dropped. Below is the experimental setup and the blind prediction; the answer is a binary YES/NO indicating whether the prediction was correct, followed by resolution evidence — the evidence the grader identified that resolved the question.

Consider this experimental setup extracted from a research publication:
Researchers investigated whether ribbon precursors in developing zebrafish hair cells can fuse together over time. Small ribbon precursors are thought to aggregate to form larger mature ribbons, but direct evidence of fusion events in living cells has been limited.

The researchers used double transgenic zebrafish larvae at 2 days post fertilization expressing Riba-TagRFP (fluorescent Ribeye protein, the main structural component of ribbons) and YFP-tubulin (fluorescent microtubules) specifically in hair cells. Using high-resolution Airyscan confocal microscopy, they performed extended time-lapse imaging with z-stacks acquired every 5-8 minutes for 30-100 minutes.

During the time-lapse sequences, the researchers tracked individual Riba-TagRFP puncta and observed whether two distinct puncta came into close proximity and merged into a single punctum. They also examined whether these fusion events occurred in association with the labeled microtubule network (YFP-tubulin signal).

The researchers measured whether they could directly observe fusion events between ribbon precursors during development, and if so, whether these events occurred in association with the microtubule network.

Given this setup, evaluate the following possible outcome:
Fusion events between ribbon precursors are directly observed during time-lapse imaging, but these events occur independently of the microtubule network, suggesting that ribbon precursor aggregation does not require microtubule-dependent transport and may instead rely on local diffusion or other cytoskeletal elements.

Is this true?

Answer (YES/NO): NO